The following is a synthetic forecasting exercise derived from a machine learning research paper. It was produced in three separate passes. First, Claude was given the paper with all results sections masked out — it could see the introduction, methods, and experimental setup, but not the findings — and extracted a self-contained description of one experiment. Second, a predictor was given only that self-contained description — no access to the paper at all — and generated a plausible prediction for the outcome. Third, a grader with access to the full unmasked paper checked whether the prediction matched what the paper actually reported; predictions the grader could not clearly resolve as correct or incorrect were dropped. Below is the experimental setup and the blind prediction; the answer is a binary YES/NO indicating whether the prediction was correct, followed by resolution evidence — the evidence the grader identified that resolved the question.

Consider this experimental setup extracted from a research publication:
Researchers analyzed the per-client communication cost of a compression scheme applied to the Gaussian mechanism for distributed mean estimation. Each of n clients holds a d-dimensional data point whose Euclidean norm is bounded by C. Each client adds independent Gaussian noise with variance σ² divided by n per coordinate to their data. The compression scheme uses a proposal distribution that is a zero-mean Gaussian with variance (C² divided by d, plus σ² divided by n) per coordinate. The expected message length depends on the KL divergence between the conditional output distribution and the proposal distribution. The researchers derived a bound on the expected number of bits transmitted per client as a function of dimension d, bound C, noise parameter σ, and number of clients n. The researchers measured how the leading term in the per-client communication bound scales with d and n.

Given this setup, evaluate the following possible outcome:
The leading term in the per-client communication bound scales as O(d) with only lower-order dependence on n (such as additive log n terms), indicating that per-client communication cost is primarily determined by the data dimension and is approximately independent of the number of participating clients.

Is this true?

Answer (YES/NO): NO